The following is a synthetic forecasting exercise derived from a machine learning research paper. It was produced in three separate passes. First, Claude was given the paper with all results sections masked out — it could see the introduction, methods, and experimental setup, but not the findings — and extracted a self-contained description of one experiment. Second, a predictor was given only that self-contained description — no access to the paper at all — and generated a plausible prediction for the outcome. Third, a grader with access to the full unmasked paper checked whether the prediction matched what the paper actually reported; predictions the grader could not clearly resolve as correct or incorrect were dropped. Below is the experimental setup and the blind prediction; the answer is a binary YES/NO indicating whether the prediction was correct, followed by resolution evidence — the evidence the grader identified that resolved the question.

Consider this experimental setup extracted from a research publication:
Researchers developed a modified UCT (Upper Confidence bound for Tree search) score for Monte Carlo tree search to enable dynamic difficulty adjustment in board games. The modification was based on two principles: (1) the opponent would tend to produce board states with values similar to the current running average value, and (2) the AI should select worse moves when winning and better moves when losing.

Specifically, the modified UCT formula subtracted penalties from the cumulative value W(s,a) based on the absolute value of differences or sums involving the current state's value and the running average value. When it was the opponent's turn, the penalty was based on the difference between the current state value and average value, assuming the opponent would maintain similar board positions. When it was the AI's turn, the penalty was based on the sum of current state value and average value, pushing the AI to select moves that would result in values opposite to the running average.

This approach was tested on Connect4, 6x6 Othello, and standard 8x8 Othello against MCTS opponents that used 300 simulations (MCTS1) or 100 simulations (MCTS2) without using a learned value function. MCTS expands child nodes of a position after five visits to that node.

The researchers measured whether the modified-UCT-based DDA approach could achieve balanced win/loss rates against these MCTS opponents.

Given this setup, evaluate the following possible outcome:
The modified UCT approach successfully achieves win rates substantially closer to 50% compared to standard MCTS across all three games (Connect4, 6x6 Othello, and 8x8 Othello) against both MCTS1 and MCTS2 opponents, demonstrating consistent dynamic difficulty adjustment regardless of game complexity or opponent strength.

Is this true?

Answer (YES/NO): NO